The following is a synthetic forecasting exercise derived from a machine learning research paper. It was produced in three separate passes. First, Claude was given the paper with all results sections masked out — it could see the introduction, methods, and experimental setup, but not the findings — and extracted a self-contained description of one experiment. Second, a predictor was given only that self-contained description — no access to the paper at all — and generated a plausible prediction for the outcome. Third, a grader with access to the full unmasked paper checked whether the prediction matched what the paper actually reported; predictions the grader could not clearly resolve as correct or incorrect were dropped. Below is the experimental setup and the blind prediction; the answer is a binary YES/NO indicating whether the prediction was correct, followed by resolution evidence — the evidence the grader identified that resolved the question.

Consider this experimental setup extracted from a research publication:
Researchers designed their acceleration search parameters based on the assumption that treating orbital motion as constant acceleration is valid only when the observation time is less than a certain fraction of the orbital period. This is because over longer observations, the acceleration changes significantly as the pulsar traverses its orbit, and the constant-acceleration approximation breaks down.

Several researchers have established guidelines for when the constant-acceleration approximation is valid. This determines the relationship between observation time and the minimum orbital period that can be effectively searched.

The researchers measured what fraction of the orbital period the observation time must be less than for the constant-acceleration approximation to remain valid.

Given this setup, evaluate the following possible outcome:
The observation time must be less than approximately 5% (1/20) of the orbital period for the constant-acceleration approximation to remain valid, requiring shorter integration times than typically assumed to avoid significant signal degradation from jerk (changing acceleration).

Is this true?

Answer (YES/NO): NO